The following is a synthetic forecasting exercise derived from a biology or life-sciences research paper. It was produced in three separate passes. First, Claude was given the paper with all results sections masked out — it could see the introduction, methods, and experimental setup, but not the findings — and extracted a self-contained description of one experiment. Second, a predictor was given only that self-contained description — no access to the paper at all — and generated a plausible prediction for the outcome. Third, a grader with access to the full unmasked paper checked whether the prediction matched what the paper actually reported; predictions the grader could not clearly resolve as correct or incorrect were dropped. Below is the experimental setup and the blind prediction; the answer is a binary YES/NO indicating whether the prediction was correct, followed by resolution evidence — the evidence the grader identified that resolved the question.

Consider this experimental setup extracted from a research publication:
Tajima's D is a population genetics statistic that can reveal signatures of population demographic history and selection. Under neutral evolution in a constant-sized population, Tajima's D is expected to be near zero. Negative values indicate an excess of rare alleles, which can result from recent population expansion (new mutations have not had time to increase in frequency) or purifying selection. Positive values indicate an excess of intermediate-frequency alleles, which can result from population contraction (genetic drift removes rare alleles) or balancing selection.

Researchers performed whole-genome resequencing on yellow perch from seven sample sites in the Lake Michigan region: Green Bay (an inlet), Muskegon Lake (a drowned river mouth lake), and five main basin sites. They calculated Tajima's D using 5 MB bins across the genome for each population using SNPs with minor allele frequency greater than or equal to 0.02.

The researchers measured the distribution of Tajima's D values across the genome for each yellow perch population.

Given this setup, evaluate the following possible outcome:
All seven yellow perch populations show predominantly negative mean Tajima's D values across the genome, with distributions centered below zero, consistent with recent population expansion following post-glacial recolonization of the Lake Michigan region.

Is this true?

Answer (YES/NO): NO